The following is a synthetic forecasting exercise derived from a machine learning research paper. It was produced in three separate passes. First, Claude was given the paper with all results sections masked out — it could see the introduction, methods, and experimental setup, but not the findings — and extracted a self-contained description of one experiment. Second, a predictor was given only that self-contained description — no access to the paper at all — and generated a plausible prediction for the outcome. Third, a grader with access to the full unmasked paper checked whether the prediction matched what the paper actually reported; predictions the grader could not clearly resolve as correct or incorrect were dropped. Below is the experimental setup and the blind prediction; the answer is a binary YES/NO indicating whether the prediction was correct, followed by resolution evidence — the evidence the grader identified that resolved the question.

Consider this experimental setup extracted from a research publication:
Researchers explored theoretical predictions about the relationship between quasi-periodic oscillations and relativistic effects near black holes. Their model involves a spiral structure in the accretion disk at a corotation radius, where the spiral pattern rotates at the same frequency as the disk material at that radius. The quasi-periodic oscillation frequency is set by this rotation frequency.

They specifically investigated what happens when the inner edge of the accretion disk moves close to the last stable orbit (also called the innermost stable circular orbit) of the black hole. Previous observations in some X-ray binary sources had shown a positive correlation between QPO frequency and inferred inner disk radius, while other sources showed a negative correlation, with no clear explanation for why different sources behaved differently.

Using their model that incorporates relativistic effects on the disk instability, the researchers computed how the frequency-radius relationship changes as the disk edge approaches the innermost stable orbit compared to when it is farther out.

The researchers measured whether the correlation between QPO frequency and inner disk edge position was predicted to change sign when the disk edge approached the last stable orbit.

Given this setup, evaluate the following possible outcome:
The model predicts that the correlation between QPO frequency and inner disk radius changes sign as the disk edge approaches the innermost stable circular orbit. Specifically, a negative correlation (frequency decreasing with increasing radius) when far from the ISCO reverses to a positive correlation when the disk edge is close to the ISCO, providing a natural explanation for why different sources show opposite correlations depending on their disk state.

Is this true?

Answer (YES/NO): YES